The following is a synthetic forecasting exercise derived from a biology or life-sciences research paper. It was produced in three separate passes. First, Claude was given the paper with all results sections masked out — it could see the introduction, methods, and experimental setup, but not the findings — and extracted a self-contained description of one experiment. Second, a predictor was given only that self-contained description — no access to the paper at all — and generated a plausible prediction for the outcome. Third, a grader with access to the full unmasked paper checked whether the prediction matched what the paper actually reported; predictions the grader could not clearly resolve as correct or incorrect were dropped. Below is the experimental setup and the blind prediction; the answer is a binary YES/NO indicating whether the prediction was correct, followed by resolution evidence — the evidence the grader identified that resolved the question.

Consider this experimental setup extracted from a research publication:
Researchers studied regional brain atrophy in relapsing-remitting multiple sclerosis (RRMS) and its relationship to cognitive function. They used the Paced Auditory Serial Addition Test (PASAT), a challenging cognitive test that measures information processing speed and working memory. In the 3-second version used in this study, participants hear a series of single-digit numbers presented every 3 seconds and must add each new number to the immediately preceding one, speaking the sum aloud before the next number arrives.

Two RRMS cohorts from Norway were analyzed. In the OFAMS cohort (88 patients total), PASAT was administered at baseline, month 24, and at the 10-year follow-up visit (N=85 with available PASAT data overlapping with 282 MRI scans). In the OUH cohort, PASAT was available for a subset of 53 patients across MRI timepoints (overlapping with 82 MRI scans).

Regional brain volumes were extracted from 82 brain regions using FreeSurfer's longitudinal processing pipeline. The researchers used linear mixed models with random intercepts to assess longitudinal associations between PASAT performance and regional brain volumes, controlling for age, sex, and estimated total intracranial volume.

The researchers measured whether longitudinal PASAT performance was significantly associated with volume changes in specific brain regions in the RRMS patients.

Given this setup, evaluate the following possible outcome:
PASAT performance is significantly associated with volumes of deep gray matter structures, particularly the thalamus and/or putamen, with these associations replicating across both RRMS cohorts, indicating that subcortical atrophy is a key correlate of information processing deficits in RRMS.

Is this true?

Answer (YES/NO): NO